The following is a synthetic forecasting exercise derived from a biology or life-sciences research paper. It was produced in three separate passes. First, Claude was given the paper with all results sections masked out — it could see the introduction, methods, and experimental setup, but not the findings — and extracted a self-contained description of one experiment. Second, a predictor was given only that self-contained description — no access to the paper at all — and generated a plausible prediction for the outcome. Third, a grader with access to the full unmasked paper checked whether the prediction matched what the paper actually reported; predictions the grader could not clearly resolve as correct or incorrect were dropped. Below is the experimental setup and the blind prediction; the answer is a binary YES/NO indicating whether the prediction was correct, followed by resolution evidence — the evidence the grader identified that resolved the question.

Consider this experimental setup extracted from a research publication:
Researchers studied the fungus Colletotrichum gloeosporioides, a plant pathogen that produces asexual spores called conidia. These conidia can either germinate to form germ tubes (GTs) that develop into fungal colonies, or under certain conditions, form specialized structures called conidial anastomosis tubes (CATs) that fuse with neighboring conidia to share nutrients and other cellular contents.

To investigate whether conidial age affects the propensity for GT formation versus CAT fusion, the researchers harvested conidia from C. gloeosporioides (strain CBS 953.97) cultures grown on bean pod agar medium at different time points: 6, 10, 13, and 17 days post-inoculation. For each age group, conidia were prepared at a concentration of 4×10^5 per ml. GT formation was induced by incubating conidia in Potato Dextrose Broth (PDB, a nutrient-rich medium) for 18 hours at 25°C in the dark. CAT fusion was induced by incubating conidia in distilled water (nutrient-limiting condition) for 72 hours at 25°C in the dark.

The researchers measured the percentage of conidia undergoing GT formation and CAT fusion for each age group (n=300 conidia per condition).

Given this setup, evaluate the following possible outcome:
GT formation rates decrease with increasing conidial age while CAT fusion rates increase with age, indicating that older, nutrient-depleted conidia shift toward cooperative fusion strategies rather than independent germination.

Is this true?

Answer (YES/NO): YES